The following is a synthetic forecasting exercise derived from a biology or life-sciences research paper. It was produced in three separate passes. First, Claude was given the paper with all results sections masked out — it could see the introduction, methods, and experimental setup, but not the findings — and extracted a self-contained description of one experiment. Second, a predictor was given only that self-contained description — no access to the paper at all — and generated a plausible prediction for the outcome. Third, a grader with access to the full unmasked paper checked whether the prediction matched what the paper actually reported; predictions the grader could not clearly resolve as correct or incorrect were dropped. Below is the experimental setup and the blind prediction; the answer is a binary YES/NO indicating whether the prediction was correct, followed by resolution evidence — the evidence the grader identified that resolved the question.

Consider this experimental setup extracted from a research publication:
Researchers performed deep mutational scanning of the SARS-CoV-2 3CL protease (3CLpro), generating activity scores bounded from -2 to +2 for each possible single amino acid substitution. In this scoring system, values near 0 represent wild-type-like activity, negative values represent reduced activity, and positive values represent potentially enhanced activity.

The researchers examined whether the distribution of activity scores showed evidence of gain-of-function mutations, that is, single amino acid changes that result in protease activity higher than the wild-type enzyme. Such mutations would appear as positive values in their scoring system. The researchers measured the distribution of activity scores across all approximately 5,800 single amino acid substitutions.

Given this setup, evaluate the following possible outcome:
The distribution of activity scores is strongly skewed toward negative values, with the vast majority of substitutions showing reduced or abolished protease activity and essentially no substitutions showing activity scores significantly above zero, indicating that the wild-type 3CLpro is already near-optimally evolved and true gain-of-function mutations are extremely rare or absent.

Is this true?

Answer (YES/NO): NO